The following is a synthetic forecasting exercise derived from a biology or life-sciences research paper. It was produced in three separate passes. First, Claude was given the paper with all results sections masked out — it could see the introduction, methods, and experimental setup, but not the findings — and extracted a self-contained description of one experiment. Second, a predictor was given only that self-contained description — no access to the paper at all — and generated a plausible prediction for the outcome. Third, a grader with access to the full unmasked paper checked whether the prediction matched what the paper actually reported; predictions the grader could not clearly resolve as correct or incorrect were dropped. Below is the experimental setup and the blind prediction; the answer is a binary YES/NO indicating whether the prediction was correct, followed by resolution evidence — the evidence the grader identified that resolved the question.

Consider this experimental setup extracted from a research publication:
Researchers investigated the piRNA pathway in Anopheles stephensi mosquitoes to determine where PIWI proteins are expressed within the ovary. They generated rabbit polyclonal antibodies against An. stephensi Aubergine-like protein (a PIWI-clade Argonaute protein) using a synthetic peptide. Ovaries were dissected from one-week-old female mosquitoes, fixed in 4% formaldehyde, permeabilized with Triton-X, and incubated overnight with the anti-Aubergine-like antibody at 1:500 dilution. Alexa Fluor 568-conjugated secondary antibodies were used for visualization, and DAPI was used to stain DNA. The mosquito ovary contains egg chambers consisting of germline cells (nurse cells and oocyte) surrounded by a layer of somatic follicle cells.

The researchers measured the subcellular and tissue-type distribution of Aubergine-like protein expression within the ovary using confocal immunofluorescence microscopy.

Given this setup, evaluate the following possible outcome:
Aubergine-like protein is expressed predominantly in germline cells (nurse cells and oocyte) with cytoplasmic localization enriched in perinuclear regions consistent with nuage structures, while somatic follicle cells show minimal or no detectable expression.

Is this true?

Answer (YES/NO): NO